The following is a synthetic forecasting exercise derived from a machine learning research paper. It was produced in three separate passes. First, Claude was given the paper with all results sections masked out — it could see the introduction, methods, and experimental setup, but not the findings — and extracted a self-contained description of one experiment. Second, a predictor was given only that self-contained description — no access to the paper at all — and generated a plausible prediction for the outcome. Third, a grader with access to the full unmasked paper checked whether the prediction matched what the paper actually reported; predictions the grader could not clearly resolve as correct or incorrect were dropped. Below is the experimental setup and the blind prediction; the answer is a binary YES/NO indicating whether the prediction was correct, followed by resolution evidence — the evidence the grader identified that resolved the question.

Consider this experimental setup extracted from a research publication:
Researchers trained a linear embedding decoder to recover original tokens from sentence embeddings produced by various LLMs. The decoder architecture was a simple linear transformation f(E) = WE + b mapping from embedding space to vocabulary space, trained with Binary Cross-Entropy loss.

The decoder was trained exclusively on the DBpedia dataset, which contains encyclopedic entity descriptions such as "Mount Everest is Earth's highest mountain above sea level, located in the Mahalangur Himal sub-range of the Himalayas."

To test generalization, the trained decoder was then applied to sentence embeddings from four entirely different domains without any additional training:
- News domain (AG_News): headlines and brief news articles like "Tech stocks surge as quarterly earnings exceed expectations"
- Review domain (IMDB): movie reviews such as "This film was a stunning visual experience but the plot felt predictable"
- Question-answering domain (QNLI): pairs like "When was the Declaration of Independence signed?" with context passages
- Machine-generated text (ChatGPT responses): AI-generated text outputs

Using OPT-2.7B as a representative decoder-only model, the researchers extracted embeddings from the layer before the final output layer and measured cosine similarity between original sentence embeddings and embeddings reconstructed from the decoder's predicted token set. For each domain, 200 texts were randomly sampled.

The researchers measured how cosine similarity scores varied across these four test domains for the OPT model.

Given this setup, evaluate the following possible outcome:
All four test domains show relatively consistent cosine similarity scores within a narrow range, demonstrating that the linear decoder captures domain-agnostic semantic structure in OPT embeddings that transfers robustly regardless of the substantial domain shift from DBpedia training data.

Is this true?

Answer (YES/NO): YES